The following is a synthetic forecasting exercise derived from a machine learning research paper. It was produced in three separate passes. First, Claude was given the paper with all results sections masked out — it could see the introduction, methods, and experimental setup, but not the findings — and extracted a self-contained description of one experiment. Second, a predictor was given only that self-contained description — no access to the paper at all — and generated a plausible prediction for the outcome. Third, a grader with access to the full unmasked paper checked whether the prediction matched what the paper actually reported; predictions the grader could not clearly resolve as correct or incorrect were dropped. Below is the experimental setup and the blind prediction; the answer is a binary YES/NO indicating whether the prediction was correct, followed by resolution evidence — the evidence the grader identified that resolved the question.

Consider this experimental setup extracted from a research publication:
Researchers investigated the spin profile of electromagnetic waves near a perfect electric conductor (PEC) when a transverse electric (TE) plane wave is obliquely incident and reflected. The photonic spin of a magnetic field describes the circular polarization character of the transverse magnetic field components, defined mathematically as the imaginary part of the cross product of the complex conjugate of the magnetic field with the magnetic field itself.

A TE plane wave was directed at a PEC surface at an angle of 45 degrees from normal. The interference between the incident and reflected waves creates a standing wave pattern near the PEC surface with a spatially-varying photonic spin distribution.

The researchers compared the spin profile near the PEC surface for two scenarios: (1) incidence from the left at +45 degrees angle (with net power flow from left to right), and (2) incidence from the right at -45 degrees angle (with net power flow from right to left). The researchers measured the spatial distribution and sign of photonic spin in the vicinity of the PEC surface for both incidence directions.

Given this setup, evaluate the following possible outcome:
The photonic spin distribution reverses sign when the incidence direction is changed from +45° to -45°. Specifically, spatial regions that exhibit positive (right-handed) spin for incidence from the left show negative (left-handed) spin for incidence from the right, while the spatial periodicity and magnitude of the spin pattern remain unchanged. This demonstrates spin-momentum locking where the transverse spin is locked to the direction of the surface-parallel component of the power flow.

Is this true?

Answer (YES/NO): YES